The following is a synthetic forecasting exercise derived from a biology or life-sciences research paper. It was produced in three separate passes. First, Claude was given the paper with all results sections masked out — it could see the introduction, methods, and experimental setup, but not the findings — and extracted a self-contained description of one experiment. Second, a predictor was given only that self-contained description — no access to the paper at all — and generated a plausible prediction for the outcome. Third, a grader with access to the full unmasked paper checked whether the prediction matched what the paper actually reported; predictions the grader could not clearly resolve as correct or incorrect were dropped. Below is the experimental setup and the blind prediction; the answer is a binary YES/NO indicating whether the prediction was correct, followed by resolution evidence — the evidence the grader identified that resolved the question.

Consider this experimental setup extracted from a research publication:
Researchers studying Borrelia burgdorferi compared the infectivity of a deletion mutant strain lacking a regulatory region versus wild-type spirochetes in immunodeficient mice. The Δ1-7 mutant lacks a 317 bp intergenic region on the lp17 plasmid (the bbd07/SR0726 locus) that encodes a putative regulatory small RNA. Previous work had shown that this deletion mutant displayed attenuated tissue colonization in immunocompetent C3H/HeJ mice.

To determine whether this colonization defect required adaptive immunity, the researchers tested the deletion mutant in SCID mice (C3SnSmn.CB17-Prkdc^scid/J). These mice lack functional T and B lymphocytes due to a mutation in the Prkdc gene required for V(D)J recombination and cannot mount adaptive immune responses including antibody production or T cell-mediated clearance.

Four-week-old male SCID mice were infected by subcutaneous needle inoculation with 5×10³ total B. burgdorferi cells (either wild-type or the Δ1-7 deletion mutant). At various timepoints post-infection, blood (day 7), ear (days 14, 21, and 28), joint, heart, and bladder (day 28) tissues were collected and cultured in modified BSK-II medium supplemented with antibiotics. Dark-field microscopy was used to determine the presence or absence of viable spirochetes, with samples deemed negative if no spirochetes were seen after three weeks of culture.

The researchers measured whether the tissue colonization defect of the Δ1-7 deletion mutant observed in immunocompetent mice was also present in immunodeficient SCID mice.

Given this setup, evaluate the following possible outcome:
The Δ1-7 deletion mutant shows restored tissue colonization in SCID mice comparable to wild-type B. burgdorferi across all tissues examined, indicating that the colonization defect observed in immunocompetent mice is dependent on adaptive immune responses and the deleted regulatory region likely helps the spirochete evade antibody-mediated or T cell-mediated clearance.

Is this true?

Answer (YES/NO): YES